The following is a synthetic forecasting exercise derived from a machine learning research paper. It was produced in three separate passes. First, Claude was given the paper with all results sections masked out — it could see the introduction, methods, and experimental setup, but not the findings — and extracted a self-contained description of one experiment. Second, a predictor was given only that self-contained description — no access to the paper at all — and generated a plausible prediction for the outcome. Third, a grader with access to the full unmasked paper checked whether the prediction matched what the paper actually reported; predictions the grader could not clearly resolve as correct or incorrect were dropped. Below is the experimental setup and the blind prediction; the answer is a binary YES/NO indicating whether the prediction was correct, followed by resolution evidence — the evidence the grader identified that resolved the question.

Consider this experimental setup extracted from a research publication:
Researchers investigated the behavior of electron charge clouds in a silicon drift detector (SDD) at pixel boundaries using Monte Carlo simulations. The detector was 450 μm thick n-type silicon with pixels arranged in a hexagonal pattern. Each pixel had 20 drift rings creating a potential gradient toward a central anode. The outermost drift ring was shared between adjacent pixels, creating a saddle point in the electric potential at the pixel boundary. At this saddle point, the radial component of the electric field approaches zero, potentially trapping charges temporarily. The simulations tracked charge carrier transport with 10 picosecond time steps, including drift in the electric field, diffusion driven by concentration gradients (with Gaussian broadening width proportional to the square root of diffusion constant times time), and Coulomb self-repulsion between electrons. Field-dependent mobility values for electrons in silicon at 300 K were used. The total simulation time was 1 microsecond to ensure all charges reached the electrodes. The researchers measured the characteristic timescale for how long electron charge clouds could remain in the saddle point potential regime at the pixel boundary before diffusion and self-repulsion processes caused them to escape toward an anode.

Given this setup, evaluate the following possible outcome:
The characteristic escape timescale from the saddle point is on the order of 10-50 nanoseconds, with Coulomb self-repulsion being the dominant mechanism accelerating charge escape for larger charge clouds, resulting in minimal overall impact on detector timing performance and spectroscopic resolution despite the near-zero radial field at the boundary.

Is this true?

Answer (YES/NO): NO